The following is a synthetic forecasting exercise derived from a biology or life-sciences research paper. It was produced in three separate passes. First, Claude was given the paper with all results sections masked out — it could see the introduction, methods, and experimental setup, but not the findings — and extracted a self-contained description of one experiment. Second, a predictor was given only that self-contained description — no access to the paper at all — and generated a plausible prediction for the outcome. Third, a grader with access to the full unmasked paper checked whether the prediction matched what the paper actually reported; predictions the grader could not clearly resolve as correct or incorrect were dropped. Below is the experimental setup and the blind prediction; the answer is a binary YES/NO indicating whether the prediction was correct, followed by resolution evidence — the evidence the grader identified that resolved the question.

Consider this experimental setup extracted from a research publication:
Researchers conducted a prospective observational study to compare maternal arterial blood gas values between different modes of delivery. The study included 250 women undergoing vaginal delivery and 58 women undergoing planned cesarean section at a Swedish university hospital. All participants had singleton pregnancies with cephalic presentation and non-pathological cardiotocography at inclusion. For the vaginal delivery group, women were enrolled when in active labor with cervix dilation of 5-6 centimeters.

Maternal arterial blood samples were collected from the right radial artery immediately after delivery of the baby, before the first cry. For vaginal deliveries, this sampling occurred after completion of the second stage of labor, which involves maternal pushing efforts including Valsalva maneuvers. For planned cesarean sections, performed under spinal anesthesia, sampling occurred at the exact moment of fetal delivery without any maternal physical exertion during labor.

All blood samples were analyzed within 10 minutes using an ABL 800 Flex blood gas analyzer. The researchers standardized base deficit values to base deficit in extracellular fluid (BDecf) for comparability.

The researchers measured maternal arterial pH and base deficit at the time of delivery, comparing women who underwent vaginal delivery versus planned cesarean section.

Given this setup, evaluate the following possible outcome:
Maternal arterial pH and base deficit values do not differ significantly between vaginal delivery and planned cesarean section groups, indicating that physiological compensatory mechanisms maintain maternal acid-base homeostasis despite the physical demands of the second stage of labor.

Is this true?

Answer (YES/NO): NO